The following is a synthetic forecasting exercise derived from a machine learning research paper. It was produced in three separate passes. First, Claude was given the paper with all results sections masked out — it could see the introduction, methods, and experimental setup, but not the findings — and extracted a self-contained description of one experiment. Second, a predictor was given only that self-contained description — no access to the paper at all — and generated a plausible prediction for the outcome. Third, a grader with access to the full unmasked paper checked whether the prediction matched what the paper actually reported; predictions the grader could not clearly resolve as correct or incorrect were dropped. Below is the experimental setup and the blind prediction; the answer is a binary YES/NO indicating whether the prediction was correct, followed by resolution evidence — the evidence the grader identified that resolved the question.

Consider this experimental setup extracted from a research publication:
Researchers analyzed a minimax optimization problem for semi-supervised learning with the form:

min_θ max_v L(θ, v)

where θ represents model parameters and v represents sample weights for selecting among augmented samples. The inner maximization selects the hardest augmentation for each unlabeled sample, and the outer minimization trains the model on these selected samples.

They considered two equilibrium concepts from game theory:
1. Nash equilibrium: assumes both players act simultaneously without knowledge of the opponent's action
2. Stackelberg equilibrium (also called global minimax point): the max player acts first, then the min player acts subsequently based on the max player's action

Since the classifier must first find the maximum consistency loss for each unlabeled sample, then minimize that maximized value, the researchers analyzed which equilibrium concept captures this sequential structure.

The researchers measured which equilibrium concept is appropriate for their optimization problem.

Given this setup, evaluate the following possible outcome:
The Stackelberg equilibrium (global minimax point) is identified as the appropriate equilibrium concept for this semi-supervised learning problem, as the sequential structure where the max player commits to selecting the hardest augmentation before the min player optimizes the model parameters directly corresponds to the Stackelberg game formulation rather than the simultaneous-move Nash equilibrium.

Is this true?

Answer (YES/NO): YES